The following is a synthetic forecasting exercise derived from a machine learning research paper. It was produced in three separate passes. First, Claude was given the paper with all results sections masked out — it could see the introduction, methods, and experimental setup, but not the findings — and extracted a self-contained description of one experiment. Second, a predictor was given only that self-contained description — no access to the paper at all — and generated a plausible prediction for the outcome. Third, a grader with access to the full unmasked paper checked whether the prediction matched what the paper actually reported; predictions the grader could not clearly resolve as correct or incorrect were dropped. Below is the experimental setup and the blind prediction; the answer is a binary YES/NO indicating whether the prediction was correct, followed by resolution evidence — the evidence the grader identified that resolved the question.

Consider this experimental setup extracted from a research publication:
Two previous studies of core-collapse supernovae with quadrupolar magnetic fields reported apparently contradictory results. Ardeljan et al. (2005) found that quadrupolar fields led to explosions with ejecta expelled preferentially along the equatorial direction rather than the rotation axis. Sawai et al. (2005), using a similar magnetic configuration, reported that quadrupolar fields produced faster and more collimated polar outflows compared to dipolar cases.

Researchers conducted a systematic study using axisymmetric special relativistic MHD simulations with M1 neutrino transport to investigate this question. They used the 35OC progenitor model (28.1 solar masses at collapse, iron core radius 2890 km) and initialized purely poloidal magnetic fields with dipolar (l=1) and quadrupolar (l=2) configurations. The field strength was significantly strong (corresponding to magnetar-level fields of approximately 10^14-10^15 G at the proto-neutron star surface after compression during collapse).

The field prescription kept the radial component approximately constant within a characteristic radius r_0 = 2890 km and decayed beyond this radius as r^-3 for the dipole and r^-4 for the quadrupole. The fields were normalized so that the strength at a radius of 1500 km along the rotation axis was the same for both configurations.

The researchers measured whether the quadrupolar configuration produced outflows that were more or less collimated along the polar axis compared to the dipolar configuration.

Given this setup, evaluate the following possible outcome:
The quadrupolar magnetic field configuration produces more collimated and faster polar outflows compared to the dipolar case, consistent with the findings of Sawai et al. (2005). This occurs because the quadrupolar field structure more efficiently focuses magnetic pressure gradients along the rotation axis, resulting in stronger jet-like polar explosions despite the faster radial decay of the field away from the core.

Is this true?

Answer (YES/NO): NO